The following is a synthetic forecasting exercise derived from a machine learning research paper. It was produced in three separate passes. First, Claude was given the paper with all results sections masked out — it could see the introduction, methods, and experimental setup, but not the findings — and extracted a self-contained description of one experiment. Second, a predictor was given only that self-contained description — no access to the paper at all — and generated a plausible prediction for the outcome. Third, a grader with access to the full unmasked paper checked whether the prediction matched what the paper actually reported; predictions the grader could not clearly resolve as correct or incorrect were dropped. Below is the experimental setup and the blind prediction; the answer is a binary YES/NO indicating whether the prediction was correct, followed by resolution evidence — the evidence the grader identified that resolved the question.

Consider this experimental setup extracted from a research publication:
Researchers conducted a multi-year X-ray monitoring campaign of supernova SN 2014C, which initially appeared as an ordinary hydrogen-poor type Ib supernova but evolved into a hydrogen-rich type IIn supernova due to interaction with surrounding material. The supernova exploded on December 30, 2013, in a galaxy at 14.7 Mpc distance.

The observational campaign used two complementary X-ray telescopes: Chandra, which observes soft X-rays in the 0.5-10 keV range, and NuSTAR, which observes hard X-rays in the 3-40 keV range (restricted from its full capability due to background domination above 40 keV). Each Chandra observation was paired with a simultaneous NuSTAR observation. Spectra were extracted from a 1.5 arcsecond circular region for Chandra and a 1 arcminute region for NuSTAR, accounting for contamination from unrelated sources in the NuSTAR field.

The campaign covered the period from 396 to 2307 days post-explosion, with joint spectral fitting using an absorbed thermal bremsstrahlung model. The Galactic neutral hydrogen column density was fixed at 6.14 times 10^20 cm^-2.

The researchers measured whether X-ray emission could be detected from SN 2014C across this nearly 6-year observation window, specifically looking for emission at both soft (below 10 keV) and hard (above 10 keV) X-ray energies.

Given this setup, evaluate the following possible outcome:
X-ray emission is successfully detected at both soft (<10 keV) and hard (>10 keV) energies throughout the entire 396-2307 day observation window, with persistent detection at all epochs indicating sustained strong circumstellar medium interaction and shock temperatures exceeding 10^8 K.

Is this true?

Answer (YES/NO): YES